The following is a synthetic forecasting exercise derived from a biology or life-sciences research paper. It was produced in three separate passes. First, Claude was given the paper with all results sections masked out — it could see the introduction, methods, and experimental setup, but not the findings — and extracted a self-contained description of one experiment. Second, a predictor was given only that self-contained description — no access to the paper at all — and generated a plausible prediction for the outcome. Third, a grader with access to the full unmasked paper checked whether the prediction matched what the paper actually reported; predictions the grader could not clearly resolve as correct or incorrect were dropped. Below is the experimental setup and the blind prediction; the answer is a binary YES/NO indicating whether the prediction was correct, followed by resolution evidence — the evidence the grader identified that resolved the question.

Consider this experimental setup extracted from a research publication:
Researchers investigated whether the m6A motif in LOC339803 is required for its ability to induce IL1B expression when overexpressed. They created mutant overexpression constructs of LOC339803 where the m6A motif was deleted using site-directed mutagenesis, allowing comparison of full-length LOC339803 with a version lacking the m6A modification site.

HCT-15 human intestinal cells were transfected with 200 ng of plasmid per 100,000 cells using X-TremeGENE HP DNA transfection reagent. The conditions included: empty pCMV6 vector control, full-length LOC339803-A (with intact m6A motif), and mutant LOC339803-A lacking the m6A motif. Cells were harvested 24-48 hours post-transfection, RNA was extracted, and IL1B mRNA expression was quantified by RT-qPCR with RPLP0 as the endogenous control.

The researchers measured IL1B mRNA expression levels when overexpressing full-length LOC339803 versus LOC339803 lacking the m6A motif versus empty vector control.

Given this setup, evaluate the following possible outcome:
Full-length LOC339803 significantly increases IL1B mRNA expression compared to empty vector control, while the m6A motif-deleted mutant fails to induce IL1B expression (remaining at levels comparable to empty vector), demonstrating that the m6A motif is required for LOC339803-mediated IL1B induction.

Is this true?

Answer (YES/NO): YES